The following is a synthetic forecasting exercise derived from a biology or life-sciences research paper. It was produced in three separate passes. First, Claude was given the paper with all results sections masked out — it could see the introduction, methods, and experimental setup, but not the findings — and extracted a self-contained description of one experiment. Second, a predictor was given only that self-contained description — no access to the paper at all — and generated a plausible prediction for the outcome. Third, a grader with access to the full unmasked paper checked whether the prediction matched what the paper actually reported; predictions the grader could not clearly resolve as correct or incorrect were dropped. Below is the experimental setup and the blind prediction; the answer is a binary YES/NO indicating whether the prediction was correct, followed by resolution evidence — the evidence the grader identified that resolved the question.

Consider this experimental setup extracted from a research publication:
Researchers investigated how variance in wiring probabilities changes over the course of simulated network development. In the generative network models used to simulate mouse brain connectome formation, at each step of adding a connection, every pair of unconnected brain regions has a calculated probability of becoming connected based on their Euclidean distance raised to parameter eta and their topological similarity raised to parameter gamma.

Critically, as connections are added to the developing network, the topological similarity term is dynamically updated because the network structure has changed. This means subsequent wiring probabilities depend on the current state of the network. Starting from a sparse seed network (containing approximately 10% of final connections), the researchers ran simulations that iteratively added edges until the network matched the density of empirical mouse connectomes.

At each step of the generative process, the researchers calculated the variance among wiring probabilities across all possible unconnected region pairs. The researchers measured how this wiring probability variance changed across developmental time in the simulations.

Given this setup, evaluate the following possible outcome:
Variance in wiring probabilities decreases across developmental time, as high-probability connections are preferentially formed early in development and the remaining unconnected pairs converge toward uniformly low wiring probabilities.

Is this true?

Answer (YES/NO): NO